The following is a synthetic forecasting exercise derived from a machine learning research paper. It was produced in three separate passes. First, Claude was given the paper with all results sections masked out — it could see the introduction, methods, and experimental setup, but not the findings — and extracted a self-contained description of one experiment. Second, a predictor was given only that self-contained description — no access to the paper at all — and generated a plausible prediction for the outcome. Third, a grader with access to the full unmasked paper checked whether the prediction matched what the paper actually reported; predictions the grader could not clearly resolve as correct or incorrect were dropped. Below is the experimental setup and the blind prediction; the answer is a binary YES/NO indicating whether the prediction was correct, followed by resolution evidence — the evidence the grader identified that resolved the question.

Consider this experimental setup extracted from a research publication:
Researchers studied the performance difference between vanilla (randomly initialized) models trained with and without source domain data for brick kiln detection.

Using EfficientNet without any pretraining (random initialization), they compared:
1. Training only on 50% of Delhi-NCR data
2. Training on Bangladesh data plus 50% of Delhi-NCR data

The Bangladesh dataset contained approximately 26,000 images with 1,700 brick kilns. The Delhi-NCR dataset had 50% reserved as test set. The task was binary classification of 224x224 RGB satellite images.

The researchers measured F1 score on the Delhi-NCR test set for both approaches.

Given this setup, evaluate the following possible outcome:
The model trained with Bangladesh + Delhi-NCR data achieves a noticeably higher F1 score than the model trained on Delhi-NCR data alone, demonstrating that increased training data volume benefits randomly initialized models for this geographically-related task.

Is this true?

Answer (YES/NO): NO